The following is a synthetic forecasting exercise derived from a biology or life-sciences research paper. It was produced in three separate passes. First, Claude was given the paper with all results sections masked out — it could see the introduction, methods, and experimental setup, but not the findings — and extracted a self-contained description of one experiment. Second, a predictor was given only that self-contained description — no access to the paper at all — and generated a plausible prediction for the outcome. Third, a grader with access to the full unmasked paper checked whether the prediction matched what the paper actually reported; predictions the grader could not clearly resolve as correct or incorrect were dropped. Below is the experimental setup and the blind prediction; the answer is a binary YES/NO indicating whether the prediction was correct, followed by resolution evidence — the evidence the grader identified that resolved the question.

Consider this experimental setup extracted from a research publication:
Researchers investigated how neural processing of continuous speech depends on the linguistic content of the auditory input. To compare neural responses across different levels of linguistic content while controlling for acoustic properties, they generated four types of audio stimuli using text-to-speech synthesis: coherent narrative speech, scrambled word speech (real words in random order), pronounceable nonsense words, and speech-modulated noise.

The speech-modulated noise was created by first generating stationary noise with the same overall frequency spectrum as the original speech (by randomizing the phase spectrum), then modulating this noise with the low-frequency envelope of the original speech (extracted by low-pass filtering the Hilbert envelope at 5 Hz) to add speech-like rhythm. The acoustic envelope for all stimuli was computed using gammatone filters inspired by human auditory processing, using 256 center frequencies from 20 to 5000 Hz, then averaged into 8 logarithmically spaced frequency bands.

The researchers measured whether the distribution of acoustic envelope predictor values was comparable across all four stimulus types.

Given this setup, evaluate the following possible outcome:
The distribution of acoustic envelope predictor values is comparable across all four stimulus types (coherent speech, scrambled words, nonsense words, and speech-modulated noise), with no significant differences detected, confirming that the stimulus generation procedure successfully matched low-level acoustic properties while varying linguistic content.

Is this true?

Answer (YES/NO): NO